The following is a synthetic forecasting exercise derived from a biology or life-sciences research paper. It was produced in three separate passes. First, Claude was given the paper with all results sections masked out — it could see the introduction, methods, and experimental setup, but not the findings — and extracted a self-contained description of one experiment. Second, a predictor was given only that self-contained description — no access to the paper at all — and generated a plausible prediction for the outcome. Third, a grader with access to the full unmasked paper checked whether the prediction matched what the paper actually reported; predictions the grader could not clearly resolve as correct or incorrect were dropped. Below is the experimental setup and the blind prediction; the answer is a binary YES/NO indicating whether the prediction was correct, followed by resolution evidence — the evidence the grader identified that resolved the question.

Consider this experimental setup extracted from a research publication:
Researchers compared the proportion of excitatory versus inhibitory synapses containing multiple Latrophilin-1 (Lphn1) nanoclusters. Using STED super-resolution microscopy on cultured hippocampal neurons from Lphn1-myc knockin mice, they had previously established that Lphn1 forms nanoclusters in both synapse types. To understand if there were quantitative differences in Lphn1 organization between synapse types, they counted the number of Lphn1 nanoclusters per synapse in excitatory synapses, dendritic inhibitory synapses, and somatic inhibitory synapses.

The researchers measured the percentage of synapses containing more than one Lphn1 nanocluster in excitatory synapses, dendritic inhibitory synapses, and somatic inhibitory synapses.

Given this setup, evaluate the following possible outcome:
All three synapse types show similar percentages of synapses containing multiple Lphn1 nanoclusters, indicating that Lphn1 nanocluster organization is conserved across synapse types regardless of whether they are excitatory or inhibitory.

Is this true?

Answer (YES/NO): NO